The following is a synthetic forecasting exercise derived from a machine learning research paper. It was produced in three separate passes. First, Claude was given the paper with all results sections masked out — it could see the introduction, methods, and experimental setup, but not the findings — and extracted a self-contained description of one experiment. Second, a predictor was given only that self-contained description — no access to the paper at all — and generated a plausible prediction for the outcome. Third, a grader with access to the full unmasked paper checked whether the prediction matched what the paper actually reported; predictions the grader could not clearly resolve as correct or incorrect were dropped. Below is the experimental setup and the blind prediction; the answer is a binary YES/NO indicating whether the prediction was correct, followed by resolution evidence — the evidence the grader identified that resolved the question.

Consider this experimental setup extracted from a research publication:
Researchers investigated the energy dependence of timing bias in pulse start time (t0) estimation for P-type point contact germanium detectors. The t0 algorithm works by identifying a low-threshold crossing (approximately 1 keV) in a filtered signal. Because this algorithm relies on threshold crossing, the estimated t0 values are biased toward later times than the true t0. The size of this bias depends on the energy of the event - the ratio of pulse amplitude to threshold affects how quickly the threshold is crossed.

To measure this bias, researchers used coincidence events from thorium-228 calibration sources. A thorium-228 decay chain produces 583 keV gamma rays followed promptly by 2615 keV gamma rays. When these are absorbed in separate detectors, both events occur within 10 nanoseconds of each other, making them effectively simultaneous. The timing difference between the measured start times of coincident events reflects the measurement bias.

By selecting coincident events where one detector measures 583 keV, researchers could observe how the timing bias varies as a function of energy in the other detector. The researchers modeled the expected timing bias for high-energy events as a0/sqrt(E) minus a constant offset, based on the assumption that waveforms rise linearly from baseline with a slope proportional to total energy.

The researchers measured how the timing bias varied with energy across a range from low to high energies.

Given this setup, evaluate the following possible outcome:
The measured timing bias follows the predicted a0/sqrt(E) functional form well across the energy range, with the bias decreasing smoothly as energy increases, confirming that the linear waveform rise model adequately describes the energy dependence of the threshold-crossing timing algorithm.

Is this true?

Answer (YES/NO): NO